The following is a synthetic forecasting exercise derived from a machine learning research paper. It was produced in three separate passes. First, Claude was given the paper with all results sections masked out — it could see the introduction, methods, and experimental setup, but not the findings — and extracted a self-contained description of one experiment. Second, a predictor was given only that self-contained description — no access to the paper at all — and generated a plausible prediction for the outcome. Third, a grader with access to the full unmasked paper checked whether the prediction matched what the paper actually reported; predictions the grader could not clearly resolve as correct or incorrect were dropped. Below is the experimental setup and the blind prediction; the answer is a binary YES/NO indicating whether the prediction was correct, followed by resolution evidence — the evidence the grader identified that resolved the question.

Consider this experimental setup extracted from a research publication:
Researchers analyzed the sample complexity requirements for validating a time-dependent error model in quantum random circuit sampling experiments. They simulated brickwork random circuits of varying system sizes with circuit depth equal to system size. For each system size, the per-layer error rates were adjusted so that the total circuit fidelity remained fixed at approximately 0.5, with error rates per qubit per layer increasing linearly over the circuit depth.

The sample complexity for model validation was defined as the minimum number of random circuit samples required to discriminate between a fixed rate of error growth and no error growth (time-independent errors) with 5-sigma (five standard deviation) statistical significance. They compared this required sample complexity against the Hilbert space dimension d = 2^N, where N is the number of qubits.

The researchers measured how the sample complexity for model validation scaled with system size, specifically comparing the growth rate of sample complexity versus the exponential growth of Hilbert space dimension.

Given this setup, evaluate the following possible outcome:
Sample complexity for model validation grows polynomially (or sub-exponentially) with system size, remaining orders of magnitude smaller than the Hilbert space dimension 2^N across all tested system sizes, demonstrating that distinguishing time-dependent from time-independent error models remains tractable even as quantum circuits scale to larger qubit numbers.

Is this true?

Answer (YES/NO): YES